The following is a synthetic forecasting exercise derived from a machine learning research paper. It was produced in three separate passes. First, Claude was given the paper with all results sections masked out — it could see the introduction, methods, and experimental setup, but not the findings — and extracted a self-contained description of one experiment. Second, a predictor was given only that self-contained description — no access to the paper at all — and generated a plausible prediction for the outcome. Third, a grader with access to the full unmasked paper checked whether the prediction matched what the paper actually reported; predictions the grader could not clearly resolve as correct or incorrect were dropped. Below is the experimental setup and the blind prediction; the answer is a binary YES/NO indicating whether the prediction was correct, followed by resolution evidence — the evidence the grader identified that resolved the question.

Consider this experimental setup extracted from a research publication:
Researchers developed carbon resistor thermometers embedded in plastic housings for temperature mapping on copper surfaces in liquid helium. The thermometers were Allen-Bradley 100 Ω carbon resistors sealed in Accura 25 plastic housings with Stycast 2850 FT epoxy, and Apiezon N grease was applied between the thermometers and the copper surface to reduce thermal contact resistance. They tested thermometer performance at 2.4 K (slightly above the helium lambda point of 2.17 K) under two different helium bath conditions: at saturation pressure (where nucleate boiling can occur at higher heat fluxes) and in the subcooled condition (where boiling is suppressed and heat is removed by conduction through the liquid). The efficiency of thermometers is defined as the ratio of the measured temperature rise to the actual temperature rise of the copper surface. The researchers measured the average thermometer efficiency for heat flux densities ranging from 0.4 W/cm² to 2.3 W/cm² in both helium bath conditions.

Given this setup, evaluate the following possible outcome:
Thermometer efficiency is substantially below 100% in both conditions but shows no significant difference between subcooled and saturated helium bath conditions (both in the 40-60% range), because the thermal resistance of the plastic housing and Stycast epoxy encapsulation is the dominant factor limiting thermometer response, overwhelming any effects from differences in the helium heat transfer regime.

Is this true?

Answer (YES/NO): NO